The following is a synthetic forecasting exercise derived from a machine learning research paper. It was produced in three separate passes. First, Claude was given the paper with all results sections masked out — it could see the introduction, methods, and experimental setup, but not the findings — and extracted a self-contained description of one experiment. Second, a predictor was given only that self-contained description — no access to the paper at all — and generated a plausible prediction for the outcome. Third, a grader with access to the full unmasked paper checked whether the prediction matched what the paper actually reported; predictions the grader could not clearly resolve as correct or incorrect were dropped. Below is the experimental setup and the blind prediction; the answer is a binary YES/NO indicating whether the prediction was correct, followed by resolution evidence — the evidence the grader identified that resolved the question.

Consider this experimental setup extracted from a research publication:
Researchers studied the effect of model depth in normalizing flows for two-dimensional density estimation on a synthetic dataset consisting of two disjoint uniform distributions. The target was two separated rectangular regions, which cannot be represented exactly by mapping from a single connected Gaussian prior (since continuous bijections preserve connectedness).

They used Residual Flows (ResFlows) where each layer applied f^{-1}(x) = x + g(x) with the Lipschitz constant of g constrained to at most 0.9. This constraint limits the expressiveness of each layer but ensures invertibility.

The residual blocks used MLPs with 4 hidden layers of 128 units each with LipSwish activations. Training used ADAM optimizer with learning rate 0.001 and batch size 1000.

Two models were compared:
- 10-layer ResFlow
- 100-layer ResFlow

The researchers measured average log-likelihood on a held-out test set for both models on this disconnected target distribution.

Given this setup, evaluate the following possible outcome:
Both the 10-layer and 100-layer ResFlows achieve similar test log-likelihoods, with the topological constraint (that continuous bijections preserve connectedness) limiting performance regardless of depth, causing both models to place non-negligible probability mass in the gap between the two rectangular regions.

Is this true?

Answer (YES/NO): NO